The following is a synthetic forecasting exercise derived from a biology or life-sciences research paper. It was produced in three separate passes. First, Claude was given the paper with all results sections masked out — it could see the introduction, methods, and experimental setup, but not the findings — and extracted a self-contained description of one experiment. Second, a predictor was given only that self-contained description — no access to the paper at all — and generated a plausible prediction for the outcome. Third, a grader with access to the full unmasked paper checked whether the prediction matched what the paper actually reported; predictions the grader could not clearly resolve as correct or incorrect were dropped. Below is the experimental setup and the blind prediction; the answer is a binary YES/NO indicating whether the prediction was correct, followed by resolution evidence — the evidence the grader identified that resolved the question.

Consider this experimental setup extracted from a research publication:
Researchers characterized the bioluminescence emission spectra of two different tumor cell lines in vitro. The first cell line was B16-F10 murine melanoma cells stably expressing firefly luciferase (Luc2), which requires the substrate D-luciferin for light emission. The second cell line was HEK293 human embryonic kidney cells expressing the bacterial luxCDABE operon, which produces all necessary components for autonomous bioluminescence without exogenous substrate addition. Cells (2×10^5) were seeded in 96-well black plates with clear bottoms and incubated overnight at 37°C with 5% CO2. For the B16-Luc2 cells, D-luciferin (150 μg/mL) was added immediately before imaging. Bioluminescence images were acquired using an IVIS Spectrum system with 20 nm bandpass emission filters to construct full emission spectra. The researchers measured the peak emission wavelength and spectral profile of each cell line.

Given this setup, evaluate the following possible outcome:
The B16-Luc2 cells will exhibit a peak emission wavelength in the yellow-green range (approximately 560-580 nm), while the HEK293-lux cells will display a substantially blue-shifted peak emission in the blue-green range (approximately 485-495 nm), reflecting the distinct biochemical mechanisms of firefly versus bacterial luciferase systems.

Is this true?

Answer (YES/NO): NO